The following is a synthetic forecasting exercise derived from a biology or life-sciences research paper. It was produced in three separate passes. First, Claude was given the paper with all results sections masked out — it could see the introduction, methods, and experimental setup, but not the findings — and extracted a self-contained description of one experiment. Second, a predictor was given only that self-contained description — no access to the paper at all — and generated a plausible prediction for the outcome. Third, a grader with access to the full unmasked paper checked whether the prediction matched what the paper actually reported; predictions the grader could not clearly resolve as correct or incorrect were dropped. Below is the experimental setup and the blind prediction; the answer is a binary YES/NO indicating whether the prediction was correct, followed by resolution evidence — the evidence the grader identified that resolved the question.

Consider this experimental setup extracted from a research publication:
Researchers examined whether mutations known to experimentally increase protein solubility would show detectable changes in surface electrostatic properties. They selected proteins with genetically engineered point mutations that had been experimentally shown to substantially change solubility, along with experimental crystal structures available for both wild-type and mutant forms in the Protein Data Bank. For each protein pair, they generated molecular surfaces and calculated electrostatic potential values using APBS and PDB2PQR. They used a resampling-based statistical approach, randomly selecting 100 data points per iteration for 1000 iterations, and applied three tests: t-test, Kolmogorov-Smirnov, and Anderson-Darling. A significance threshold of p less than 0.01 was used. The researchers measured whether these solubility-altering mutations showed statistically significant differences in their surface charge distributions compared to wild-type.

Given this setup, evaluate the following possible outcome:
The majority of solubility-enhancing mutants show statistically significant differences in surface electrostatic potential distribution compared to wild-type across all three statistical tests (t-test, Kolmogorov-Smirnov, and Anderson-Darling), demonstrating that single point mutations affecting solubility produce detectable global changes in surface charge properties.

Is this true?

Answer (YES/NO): NO